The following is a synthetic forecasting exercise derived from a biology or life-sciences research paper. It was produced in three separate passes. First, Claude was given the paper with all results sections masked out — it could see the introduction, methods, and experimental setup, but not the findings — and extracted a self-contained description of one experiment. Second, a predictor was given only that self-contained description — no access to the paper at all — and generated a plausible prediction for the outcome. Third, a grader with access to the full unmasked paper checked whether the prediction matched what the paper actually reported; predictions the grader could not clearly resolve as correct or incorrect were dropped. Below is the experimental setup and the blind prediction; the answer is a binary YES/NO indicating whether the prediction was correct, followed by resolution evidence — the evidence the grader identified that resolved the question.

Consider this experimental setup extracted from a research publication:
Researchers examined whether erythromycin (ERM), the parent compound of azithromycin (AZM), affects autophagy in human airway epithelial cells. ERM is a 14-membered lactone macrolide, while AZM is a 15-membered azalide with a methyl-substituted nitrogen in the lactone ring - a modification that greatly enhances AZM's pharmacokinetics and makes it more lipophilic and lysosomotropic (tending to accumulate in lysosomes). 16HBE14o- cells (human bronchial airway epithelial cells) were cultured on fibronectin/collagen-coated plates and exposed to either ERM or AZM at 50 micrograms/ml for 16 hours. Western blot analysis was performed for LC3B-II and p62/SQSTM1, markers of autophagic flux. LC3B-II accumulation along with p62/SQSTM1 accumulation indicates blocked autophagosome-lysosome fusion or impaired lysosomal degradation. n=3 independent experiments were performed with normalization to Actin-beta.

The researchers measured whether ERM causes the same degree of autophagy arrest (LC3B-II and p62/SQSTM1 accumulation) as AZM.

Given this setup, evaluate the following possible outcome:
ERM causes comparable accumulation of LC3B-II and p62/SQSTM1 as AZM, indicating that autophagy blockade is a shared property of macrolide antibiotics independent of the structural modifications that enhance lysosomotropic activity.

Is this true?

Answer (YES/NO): NO